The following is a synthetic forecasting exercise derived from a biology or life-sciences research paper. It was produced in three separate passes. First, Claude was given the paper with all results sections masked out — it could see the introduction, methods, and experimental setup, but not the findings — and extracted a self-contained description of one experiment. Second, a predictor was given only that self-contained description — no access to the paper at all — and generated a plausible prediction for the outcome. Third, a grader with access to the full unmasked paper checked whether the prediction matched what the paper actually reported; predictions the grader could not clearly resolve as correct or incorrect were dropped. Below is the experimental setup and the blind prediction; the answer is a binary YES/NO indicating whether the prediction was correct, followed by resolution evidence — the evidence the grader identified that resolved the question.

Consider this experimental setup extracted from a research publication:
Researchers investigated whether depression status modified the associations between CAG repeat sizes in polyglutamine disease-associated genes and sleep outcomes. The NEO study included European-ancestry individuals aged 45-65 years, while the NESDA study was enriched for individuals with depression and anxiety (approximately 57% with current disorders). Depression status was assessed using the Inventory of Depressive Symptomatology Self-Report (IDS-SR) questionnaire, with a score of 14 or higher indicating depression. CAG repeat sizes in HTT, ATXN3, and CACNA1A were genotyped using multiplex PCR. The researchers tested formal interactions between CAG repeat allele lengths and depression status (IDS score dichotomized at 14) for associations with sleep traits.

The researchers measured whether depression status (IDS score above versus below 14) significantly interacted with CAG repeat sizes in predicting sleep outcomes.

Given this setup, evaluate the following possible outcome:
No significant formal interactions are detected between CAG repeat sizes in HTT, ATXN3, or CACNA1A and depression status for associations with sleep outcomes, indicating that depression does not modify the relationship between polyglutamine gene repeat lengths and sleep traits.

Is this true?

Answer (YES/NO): NO